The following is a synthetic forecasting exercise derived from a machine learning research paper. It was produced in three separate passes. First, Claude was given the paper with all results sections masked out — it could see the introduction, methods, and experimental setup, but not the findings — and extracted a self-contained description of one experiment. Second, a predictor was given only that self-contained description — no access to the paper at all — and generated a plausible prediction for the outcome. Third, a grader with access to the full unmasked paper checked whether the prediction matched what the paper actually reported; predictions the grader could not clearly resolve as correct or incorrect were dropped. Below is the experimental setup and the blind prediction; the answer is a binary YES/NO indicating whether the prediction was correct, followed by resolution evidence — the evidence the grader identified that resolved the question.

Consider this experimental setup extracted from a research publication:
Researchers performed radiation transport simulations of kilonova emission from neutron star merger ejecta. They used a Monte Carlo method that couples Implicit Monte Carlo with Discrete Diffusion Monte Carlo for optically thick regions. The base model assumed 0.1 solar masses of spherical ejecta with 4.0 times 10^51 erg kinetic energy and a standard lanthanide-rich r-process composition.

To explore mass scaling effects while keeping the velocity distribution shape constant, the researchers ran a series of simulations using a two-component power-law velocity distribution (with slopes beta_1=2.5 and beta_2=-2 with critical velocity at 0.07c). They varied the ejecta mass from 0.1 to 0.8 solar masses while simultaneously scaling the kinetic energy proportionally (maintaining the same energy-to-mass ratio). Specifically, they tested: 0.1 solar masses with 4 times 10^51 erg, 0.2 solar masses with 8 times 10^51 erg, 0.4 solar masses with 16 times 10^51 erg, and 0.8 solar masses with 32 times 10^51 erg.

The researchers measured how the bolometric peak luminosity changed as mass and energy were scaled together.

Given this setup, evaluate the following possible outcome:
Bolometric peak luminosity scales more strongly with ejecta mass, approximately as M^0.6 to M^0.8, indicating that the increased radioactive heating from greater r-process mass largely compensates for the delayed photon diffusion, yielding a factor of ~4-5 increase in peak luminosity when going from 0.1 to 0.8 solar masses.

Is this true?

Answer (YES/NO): NO